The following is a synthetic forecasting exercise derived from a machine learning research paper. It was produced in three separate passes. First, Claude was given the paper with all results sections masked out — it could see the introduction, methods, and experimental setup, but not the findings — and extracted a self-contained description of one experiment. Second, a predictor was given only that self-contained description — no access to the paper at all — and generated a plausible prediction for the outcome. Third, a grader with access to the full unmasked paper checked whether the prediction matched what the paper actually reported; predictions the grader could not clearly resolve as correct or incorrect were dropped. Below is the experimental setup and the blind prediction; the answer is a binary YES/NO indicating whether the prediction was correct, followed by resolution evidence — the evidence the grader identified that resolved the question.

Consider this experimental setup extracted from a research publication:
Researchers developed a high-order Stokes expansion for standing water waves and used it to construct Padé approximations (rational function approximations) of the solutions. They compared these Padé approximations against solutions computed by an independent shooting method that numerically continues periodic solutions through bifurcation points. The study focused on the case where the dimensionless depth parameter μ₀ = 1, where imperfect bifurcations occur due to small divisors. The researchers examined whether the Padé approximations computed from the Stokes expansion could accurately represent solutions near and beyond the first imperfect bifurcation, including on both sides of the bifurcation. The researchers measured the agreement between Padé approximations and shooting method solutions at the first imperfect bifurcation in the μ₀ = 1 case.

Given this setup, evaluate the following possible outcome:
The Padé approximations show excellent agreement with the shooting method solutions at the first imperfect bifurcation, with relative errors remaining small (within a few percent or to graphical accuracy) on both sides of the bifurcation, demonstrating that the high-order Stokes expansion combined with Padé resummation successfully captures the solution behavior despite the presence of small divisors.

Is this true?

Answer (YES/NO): YES